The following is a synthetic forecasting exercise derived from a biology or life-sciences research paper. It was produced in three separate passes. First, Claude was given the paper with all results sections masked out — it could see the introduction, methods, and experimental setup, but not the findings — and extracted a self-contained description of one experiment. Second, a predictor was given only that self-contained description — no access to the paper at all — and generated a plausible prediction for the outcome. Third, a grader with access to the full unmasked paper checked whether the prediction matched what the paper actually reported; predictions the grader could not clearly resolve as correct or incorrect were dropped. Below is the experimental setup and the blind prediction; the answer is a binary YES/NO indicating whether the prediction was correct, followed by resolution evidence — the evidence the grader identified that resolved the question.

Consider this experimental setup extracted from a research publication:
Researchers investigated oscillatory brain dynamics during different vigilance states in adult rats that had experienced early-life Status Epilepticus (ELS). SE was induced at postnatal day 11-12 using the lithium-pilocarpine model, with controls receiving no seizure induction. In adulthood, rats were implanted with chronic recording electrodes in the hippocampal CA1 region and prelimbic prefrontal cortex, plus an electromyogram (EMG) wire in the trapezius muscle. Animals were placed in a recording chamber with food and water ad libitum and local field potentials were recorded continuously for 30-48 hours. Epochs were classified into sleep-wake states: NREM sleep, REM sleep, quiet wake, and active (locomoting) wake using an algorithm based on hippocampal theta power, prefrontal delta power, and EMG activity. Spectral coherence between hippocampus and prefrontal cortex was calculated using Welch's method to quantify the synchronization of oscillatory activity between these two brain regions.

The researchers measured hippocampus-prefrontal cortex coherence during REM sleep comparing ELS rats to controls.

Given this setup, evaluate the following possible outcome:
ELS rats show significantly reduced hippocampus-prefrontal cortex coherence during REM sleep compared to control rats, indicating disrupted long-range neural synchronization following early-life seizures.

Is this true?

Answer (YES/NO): YES